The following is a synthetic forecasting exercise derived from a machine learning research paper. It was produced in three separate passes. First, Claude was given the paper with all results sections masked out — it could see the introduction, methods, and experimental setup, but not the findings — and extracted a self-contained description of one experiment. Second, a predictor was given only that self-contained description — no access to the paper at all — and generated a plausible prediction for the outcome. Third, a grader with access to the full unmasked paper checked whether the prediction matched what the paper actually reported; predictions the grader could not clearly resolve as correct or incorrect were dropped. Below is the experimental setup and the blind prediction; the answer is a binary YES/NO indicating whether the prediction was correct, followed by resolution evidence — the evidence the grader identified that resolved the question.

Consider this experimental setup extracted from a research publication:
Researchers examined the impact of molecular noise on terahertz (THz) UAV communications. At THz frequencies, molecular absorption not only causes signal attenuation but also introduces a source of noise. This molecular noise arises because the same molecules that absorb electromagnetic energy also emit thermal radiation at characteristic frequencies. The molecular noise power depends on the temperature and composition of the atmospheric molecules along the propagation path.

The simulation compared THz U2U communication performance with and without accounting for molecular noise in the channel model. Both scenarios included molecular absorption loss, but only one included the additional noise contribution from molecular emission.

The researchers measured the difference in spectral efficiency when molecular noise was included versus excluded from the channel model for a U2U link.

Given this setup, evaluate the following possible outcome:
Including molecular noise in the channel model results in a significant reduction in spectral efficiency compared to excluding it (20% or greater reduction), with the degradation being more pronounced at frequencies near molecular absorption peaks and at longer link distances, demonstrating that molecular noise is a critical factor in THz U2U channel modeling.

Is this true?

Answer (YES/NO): NO